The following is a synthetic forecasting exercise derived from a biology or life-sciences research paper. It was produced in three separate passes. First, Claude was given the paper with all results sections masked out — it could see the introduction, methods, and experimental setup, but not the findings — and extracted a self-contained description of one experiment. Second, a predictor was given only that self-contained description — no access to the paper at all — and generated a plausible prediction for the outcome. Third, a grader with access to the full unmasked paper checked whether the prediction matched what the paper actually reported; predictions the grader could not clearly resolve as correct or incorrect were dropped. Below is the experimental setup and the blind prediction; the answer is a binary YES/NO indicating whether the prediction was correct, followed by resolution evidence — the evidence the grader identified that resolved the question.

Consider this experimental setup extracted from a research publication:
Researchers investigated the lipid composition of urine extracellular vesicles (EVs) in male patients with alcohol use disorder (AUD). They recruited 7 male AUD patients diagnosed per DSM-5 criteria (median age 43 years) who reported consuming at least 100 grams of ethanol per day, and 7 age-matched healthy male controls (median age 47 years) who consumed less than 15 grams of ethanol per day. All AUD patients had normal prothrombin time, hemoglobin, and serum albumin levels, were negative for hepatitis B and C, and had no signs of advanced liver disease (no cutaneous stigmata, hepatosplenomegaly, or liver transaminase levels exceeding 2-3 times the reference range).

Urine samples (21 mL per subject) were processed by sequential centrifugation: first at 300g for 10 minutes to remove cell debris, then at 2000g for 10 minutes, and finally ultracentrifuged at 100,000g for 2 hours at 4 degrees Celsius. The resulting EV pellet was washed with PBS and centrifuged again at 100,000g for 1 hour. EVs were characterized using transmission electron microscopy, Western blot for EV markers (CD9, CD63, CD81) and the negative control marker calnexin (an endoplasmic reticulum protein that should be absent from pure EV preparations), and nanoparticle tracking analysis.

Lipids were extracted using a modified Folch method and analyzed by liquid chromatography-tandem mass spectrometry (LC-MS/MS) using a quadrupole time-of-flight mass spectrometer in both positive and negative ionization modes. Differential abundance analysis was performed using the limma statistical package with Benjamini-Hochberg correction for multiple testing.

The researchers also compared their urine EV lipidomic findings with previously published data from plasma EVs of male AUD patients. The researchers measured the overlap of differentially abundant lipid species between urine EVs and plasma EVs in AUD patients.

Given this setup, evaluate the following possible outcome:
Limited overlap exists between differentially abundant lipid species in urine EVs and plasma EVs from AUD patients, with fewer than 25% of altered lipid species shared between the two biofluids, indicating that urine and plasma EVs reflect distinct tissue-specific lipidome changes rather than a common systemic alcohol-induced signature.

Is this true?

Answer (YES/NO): YES